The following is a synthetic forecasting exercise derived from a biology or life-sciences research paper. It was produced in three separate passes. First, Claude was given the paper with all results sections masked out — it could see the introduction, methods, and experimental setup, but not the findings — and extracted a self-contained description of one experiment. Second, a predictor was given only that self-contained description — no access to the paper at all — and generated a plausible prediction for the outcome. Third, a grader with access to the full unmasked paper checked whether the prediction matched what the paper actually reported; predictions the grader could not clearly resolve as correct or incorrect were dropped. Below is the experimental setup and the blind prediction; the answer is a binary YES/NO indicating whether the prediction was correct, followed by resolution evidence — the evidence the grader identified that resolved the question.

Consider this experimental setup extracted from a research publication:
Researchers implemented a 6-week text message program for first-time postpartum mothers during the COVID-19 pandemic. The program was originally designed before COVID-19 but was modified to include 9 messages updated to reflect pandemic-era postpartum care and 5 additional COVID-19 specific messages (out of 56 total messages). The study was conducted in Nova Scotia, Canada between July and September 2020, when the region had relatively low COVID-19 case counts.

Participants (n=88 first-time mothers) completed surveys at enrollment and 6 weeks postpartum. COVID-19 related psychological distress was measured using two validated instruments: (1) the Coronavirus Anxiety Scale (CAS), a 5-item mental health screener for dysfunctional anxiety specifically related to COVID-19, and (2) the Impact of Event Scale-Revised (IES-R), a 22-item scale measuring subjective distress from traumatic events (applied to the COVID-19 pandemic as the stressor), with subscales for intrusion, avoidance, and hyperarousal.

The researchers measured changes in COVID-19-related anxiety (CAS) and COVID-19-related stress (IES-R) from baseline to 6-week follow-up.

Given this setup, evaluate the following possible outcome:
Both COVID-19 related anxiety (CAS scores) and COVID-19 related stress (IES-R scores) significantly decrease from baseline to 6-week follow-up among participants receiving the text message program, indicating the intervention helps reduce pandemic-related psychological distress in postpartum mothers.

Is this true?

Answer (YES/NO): NO